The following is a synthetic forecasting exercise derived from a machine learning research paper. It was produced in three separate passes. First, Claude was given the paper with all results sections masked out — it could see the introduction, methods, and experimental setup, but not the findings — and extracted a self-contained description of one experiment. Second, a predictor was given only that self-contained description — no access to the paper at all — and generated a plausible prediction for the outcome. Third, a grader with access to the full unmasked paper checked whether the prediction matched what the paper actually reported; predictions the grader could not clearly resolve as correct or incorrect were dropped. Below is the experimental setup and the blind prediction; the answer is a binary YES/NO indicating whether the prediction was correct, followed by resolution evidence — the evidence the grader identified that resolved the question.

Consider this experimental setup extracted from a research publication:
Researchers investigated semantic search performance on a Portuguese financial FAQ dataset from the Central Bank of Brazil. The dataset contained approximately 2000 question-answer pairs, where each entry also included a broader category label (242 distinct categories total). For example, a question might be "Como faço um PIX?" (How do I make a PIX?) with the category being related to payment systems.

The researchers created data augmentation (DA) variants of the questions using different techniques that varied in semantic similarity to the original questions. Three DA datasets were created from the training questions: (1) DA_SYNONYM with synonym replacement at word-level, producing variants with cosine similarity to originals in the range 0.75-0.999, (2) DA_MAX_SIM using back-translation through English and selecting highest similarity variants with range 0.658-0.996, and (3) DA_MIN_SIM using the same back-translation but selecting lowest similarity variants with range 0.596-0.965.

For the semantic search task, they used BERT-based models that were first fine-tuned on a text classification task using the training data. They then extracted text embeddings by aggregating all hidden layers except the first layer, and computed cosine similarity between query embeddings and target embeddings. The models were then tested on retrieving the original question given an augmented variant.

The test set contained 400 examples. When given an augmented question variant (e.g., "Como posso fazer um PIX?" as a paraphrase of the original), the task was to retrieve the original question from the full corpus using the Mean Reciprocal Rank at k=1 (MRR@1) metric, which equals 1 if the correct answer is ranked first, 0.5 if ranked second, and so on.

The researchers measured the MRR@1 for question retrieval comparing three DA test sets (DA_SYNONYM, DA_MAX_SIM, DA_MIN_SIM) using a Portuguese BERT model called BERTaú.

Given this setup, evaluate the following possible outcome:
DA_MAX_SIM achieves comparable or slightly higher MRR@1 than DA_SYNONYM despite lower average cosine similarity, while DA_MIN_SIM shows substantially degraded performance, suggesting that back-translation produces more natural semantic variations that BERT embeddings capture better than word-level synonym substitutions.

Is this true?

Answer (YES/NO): NO